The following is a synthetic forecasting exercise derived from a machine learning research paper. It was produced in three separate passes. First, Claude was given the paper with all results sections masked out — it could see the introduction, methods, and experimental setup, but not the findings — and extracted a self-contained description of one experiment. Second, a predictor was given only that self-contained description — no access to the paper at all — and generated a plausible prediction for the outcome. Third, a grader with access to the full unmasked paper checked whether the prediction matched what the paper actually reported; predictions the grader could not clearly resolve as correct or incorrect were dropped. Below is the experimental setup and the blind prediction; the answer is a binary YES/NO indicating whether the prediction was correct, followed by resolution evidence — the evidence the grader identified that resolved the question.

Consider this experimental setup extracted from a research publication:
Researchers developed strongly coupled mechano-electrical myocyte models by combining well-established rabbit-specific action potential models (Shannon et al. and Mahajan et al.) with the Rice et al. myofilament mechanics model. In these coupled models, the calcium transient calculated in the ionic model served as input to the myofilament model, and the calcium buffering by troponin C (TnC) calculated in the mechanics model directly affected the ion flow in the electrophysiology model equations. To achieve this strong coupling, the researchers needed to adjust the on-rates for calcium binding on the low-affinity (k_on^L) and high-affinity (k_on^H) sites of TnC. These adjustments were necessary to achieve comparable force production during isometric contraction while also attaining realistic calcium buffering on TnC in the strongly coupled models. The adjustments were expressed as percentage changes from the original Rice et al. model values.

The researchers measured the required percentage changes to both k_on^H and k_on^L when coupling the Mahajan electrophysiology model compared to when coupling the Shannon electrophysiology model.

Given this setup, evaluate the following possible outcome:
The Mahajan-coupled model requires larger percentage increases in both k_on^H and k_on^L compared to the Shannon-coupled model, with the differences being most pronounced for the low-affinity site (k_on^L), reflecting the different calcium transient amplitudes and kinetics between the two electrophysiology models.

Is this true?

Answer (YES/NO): NO